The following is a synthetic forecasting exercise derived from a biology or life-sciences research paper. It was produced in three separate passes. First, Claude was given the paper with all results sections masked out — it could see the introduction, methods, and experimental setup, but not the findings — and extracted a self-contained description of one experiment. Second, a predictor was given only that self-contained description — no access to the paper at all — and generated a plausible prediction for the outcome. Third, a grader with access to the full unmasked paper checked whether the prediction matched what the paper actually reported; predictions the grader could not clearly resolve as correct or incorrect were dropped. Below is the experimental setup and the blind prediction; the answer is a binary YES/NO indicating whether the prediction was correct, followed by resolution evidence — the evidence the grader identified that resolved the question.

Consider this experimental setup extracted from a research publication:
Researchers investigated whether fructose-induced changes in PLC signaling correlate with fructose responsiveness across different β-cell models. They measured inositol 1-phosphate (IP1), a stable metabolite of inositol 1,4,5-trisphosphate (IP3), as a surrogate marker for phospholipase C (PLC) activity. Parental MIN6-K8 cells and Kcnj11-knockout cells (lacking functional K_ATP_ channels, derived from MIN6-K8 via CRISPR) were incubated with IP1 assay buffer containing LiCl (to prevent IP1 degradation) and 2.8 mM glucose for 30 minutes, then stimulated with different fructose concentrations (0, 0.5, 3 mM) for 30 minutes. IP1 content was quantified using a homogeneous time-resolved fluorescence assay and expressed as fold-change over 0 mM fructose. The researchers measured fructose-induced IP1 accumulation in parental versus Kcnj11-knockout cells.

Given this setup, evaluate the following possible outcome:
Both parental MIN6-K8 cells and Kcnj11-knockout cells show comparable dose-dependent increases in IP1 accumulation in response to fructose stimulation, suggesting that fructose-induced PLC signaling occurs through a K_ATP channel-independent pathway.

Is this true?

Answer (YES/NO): NO